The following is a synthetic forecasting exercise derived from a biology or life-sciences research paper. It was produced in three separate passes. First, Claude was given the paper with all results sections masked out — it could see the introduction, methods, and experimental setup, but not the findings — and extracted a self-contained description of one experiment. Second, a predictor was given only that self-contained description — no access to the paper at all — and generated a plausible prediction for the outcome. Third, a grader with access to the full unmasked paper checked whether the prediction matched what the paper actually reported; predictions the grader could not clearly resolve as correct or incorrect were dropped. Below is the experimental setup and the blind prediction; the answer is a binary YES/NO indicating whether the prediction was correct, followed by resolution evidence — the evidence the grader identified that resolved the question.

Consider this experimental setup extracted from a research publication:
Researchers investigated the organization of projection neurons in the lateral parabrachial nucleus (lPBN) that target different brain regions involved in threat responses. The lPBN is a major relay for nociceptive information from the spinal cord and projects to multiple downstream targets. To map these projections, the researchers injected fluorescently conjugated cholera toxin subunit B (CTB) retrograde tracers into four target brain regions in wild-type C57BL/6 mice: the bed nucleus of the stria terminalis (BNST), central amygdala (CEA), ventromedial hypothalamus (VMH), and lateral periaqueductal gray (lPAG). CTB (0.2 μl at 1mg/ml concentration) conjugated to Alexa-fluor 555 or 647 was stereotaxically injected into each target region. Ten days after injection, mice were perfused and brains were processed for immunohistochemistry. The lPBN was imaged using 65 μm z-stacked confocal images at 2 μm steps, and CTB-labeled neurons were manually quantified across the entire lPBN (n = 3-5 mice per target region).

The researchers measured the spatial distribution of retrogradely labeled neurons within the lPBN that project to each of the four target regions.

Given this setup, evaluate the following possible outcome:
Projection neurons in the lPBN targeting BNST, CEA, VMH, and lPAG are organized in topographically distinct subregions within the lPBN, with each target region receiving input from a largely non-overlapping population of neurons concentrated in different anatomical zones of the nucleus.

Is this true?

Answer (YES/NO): NO